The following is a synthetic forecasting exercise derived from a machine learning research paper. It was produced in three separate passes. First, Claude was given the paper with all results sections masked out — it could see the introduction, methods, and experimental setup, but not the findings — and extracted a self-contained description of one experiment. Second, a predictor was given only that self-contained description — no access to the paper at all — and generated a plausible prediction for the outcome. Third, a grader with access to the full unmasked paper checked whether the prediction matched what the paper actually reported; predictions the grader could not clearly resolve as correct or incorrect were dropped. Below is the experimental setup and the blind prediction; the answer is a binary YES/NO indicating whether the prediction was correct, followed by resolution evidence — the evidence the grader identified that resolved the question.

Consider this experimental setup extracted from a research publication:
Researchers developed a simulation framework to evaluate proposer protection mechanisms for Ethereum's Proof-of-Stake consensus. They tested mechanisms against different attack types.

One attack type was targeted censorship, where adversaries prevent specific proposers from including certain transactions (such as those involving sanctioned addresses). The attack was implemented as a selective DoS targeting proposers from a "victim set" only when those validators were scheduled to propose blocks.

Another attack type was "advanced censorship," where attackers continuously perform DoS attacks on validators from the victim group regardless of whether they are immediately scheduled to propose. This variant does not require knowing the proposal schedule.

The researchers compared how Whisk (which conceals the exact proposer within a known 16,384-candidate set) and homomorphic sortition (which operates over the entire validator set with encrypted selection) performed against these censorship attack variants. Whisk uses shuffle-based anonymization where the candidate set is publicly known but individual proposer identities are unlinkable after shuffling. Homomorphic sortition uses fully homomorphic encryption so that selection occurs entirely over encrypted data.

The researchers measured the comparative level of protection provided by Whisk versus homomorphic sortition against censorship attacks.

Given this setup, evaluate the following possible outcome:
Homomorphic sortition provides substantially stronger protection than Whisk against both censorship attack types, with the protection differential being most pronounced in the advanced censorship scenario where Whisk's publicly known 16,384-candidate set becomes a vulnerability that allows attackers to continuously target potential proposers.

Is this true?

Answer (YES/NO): NO